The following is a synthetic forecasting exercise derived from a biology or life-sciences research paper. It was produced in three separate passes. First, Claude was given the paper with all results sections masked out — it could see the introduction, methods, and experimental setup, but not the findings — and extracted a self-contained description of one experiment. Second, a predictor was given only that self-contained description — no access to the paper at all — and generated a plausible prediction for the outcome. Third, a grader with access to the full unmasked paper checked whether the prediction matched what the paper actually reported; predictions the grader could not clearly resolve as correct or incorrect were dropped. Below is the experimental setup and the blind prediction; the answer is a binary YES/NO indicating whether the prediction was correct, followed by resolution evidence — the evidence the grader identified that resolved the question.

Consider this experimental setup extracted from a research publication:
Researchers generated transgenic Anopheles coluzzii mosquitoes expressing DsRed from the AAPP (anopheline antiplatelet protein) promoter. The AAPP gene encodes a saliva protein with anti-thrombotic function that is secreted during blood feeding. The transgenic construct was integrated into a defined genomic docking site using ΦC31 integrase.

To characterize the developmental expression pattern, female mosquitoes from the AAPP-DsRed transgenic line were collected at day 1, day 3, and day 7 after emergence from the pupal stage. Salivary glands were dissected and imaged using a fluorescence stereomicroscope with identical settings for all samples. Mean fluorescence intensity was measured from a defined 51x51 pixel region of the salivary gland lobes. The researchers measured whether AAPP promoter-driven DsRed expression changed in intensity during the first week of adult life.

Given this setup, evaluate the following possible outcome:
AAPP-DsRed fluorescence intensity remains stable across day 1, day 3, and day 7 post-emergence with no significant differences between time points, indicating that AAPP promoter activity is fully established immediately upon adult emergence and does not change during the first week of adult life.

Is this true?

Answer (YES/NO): NO